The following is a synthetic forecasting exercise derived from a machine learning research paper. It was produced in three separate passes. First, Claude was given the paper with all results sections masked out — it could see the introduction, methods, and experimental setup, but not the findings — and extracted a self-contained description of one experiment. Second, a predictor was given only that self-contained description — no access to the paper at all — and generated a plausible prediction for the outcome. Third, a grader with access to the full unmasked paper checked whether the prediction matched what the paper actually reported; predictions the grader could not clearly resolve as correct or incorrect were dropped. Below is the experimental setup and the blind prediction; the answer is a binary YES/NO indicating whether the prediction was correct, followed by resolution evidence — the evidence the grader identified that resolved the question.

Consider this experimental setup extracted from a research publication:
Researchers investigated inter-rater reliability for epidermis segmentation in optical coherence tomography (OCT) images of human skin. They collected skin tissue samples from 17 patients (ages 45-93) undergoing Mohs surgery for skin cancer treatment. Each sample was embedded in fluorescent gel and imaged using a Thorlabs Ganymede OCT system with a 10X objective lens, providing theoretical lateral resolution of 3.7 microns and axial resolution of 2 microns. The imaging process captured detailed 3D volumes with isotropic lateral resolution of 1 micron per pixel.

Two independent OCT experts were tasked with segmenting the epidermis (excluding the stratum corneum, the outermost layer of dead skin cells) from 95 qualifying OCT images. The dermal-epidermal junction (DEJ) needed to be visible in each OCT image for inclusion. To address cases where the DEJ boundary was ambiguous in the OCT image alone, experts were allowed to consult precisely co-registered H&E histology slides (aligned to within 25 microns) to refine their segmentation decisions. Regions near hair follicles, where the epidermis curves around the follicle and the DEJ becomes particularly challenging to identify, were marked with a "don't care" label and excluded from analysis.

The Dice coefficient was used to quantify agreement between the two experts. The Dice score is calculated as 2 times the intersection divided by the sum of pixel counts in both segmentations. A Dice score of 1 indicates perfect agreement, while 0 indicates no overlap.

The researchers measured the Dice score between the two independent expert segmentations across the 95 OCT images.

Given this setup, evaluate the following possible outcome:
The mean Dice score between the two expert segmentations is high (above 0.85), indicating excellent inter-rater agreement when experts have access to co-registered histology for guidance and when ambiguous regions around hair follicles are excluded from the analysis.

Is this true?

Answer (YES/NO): NO